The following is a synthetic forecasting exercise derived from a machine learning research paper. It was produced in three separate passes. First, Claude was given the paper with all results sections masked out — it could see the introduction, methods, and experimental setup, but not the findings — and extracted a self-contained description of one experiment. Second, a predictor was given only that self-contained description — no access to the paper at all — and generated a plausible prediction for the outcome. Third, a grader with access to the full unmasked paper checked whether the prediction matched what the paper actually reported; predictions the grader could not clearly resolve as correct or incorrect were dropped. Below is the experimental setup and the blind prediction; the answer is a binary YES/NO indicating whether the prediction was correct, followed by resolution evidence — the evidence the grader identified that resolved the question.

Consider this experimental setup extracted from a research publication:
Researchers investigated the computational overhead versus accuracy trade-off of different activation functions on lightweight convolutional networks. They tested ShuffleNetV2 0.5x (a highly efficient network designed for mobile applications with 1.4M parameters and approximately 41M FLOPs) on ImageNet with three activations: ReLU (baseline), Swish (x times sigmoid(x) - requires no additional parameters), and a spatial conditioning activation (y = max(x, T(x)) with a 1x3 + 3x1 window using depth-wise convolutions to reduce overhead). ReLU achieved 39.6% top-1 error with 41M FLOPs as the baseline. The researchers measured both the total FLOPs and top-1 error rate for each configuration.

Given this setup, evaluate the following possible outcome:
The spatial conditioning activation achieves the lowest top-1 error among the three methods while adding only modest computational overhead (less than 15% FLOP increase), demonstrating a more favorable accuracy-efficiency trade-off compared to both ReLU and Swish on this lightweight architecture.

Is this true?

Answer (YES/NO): YES